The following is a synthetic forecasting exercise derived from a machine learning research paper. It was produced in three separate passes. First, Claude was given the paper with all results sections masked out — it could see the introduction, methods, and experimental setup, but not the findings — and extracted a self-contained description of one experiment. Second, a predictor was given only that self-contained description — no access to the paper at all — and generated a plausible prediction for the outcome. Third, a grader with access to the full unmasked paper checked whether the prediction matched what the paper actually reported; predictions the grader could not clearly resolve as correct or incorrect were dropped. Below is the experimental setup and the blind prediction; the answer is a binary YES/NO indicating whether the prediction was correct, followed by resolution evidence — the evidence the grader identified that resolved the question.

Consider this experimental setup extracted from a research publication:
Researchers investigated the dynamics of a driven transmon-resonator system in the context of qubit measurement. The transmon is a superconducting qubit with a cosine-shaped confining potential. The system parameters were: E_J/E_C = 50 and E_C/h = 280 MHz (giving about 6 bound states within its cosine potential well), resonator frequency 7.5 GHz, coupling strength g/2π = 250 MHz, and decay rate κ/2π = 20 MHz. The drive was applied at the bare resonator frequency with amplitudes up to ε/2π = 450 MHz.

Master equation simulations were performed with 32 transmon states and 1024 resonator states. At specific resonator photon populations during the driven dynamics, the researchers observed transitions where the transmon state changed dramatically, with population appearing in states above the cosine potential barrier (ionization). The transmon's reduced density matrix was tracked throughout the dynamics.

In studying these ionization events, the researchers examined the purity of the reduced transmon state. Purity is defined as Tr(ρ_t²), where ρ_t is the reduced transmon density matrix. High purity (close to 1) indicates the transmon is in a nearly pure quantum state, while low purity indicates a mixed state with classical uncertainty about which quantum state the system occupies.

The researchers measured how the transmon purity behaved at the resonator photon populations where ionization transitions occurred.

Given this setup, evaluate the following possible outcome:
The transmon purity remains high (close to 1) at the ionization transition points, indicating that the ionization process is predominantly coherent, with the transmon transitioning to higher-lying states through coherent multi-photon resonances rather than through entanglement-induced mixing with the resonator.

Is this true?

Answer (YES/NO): NO